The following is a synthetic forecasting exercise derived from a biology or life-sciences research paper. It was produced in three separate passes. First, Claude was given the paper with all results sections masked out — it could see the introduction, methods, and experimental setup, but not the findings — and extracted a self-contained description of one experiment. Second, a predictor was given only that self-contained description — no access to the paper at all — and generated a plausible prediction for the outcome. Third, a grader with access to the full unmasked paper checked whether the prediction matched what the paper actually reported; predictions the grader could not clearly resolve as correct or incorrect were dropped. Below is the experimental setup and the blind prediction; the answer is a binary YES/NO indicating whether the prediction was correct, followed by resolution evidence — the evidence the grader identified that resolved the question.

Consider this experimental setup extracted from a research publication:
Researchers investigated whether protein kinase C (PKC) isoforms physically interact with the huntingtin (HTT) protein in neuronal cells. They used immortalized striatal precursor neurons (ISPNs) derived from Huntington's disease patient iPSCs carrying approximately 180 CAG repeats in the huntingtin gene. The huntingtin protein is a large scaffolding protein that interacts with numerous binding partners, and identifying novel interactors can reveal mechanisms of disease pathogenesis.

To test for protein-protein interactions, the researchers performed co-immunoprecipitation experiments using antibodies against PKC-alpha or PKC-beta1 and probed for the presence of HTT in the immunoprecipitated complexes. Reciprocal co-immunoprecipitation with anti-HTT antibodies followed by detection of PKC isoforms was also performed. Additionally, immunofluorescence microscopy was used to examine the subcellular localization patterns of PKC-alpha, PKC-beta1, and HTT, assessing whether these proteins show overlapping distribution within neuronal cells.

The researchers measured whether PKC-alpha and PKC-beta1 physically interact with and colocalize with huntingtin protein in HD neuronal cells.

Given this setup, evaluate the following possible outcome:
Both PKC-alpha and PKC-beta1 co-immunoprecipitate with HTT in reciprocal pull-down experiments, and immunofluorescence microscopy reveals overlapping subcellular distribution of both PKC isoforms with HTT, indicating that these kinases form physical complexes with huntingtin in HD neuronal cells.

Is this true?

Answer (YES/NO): YES